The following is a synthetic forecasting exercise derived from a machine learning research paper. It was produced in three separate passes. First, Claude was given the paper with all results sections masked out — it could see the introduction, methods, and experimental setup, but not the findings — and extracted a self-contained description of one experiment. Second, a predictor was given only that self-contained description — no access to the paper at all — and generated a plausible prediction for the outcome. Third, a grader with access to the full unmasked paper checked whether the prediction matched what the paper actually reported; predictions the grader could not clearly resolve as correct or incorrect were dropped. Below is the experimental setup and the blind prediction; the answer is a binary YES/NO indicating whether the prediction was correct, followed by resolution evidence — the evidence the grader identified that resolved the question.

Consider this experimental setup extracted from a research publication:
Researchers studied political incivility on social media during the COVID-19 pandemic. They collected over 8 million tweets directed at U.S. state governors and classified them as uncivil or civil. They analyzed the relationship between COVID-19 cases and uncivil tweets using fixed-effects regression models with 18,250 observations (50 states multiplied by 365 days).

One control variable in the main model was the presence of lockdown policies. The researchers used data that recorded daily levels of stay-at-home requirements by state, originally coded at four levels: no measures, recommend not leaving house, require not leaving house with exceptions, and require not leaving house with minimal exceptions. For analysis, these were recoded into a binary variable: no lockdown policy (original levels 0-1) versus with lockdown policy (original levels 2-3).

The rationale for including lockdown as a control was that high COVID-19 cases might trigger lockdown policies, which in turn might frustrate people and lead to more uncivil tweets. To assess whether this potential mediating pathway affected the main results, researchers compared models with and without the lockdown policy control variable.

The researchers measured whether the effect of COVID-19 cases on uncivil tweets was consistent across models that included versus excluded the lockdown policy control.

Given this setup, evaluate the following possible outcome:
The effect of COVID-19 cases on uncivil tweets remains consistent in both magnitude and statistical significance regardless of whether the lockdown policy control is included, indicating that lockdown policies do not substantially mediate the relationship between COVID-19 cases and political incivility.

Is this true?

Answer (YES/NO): YES